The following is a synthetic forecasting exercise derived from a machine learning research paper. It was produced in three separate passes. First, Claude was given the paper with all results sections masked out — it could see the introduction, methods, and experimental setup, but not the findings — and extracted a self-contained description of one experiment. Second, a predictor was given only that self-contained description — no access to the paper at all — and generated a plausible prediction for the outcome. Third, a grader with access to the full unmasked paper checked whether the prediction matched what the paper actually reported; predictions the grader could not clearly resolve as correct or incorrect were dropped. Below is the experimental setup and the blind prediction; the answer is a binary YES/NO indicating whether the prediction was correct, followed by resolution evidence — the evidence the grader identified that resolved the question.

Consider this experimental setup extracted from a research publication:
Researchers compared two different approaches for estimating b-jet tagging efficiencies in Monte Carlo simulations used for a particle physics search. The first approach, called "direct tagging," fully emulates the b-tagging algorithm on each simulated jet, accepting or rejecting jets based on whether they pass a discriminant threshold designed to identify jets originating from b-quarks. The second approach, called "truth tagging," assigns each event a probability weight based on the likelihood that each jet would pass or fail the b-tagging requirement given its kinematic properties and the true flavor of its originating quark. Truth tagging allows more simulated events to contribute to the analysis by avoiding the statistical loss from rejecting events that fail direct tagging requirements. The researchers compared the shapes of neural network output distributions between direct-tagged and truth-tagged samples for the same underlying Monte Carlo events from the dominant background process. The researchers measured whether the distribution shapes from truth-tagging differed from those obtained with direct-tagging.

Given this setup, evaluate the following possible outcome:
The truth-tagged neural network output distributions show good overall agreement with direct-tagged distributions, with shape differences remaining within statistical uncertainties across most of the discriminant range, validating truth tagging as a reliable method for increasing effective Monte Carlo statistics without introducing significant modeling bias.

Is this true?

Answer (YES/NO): YES